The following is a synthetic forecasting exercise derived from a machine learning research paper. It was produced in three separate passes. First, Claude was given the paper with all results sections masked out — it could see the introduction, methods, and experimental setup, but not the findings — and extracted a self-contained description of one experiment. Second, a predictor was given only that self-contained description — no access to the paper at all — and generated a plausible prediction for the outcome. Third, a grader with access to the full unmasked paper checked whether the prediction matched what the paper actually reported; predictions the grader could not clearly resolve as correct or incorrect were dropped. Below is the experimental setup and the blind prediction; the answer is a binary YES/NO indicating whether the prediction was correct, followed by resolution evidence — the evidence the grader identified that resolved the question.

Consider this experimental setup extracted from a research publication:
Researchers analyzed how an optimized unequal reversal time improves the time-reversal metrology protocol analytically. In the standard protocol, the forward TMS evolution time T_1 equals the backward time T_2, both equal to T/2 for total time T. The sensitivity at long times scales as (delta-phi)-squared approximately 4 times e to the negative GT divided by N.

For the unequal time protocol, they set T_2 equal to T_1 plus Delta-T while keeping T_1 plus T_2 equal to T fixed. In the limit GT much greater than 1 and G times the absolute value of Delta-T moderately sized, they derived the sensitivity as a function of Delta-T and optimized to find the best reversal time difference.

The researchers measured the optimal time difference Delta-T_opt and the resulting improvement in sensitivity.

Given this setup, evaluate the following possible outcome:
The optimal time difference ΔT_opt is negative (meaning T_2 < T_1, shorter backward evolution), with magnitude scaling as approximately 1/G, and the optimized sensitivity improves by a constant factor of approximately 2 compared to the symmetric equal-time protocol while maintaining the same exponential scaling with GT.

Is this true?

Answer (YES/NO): NO